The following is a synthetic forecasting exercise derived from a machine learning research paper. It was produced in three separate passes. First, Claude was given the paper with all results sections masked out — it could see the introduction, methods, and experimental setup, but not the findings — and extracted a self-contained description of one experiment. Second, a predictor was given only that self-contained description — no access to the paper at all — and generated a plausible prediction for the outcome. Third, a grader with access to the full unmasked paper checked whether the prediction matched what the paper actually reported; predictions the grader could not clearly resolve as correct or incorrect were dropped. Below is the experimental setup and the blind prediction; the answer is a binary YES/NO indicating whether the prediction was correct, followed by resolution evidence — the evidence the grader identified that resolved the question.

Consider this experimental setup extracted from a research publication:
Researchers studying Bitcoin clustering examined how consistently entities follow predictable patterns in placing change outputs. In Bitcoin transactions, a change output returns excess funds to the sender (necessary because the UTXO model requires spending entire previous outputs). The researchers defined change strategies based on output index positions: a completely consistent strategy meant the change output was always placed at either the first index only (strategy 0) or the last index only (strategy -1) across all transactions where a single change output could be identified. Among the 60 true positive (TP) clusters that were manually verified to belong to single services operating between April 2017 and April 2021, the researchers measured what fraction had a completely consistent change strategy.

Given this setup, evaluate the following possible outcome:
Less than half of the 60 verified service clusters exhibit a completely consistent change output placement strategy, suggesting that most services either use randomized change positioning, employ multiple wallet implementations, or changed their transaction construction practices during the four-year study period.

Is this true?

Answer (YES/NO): YES